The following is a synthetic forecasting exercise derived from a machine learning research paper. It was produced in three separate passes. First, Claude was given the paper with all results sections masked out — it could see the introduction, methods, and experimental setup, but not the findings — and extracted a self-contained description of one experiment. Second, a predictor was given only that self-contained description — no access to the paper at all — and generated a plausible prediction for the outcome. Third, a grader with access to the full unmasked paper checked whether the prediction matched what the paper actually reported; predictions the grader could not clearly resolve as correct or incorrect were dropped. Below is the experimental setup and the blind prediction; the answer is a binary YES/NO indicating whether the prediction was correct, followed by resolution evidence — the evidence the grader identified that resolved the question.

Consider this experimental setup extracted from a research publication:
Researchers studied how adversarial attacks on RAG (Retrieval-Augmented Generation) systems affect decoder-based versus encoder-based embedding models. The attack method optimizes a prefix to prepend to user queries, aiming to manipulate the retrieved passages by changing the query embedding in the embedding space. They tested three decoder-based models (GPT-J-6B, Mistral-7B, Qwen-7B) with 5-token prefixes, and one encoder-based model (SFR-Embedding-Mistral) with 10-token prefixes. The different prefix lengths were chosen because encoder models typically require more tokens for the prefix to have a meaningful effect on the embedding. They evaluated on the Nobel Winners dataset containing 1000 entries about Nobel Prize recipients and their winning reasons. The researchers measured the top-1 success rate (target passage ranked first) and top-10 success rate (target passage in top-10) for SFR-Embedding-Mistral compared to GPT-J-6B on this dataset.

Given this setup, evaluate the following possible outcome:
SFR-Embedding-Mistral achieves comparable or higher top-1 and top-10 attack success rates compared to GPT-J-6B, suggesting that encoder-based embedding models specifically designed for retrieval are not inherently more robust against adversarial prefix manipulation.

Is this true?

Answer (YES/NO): NO